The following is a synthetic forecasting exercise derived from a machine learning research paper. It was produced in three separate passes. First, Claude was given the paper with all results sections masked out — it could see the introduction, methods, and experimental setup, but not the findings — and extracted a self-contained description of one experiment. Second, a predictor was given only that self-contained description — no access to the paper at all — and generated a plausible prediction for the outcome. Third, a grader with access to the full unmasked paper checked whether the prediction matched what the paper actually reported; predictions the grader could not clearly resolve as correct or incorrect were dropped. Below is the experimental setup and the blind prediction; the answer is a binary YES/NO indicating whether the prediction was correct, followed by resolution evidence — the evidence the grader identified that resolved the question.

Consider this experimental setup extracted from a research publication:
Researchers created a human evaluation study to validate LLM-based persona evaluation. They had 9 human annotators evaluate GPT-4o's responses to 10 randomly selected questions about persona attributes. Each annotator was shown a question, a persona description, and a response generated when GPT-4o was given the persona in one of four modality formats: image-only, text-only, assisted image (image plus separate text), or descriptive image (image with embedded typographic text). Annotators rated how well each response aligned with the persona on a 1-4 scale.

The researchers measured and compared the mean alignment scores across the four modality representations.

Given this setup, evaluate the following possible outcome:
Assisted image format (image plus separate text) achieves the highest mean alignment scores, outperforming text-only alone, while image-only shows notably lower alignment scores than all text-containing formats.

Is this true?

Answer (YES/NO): NO